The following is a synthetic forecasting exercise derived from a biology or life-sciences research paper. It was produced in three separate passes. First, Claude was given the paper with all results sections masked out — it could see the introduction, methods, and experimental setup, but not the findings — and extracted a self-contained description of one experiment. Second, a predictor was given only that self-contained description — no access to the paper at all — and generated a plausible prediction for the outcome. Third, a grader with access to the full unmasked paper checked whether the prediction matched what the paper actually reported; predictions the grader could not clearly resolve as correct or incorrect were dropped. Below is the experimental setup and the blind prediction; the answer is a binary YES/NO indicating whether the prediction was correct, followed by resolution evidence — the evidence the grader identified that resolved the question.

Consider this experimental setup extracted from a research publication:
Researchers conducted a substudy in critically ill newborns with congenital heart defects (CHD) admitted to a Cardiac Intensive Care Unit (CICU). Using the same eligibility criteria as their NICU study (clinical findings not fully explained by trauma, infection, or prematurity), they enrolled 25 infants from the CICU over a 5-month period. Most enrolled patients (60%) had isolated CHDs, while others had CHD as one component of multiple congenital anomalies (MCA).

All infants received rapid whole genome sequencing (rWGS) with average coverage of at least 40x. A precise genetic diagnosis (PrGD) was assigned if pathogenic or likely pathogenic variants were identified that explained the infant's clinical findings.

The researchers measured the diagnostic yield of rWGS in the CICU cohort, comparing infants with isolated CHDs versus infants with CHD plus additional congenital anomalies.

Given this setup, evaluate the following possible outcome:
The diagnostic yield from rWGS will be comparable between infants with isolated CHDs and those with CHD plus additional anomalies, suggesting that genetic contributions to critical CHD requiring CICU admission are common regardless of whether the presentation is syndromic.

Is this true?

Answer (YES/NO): NO